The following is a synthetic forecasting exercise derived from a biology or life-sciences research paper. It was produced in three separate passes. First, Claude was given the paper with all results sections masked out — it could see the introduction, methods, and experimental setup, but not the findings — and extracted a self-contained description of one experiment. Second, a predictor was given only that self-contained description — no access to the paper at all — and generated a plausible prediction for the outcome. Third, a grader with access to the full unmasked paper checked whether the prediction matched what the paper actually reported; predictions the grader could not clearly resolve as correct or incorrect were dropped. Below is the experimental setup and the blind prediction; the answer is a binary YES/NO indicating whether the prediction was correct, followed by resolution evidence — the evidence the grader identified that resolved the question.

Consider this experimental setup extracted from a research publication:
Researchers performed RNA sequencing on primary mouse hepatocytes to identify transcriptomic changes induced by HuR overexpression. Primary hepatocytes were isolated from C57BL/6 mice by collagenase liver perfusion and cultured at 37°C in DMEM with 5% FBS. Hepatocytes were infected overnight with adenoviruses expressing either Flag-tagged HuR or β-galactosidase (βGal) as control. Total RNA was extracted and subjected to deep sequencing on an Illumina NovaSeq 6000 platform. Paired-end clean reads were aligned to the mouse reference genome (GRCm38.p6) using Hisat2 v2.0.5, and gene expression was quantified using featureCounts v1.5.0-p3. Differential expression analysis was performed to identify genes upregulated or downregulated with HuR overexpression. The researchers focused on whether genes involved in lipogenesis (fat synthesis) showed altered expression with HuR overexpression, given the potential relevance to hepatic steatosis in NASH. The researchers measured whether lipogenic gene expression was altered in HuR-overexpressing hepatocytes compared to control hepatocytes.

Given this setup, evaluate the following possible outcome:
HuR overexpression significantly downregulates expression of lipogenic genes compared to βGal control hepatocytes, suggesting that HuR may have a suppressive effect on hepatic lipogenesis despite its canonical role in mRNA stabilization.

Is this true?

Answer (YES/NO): NO